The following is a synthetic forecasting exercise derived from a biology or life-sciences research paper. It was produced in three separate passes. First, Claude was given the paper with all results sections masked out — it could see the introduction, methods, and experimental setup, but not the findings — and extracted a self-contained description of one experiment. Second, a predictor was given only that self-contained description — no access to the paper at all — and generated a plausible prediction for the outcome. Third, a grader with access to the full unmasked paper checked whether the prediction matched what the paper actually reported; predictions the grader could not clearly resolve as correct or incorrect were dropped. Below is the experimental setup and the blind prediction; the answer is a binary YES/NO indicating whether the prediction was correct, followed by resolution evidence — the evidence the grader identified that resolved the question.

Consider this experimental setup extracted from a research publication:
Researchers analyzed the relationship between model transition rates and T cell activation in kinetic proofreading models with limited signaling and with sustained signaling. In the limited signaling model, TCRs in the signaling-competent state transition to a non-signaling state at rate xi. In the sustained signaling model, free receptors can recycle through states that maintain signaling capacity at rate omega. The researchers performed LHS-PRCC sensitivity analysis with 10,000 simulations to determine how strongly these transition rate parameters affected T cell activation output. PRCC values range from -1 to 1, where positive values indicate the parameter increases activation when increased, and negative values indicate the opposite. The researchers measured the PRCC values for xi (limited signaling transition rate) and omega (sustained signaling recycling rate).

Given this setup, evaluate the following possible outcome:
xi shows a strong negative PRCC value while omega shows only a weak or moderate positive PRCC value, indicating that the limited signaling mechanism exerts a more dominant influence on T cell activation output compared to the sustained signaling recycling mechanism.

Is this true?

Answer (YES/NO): NO